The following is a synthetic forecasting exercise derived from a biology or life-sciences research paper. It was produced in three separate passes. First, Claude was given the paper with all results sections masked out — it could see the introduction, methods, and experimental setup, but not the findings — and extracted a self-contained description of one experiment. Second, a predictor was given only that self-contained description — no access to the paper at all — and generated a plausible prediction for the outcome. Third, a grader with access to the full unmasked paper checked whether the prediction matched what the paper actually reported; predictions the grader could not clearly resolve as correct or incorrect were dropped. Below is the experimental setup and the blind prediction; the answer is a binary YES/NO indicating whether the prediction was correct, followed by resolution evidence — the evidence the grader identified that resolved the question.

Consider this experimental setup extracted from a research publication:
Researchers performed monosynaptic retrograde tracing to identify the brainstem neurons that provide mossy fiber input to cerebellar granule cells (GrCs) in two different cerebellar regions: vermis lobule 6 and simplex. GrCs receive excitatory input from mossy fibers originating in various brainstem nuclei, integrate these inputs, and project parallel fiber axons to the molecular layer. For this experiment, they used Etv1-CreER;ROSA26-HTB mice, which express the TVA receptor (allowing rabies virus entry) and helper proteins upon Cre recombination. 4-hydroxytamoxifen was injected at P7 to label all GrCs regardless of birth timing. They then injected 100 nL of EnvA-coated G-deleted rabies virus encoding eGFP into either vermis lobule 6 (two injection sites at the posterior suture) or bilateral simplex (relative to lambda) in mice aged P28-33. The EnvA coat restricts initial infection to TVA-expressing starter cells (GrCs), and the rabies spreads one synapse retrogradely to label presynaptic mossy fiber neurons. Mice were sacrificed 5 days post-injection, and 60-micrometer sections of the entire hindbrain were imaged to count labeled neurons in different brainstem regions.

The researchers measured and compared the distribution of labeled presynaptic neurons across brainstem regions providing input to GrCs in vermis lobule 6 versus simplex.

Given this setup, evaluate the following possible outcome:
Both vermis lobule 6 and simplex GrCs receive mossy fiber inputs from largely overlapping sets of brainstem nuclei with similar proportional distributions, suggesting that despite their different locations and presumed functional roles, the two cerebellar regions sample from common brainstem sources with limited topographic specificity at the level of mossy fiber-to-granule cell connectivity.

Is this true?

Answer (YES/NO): NO